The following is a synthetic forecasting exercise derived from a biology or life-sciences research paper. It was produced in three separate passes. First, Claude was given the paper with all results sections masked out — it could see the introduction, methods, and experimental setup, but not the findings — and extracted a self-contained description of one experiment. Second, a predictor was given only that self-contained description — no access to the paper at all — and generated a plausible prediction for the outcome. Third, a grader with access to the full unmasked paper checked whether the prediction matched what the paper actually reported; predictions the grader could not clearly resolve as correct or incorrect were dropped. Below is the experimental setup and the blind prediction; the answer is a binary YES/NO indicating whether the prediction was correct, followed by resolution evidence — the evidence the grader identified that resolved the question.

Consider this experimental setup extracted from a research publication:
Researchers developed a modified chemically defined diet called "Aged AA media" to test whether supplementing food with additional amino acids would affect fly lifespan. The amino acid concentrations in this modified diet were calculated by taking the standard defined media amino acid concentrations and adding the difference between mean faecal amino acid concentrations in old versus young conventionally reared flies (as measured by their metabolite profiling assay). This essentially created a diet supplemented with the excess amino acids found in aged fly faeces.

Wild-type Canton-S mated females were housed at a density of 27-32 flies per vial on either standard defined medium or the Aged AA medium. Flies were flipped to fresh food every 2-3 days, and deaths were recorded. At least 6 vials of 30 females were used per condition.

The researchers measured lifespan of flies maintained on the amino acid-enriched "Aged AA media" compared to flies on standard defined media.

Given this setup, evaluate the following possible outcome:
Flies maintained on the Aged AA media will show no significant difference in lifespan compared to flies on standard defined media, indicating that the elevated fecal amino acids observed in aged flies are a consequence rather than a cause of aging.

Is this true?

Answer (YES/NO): NO